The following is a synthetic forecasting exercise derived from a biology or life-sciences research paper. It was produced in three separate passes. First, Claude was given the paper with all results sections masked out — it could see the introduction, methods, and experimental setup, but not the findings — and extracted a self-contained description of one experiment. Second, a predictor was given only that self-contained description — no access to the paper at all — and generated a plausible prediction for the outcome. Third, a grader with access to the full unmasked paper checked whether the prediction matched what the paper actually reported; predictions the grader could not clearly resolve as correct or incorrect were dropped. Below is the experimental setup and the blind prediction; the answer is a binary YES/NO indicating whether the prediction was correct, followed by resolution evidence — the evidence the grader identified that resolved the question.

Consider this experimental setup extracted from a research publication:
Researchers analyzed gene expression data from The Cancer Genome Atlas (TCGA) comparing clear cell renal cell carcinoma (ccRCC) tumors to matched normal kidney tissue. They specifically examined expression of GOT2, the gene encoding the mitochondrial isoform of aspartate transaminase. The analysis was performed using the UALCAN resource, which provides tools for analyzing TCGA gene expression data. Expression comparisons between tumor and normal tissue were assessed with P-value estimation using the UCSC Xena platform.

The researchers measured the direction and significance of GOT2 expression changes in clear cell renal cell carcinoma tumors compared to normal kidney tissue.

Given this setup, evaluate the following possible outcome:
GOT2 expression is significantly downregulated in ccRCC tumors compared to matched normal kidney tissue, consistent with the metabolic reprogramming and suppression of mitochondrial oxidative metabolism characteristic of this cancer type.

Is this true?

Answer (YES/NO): YES